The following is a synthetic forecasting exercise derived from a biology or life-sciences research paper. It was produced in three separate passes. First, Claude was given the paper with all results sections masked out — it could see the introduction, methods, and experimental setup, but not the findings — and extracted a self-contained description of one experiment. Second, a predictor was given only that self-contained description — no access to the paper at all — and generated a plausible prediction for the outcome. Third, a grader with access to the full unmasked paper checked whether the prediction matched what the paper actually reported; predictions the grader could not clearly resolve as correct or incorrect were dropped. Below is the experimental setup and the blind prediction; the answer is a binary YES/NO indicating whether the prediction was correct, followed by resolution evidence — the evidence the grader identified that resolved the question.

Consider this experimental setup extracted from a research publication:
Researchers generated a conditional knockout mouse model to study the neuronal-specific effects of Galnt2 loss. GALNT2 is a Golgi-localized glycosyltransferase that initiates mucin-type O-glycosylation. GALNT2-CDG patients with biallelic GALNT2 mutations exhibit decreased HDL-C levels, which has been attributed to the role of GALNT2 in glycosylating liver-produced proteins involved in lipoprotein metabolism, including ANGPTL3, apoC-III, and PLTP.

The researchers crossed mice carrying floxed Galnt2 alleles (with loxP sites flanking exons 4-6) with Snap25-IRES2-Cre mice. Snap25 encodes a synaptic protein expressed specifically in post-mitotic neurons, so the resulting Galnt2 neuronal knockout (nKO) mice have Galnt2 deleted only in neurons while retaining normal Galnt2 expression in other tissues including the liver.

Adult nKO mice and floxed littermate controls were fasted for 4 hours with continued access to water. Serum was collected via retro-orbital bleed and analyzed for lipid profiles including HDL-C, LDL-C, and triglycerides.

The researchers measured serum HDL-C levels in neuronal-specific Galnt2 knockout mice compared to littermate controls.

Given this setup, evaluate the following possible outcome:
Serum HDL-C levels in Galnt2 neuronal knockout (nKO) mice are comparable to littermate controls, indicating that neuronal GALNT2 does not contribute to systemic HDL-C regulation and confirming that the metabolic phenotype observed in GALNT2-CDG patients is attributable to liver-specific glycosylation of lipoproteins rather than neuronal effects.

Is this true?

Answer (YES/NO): YES